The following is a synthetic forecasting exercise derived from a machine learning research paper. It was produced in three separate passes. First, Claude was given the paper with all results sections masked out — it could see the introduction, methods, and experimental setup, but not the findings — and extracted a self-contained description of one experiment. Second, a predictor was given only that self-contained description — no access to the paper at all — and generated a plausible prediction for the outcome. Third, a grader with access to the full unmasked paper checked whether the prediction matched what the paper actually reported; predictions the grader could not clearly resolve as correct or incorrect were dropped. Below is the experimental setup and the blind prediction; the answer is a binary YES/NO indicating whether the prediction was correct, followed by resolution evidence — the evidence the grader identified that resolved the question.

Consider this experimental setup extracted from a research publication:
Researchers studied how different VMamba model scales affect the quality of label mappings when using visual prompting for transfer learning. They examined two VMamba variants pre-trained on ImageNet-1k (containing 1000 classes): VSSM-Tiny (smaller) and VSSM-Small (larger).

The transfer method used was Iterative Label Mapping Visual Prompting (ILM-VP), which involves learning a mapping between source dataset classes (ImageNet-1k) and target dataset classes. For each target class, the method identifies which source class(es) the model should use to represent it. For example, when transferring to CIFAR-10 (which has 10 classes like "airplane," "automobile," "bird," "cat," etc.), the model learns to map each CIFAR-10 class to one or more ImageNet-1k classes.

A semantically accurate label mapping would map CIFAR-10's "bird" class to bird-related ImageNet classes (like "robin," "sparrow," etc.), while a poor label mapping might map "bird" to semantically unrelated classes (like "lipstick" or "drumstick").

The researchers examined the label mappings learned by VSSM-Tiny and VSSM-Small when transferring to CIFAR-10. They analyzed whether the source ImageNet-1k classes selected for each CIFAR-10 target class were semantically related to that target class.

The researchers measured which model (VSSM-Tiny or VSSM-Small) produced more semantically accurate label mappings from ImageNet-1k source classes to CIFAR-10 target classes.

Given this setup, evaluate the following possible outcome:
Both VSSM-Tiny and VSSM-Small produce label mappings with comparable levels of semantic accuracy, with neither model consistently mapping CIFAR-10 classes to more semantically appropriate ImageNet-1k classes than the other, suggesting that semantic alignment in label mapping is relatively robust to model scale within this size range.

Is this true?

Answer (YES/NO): NO